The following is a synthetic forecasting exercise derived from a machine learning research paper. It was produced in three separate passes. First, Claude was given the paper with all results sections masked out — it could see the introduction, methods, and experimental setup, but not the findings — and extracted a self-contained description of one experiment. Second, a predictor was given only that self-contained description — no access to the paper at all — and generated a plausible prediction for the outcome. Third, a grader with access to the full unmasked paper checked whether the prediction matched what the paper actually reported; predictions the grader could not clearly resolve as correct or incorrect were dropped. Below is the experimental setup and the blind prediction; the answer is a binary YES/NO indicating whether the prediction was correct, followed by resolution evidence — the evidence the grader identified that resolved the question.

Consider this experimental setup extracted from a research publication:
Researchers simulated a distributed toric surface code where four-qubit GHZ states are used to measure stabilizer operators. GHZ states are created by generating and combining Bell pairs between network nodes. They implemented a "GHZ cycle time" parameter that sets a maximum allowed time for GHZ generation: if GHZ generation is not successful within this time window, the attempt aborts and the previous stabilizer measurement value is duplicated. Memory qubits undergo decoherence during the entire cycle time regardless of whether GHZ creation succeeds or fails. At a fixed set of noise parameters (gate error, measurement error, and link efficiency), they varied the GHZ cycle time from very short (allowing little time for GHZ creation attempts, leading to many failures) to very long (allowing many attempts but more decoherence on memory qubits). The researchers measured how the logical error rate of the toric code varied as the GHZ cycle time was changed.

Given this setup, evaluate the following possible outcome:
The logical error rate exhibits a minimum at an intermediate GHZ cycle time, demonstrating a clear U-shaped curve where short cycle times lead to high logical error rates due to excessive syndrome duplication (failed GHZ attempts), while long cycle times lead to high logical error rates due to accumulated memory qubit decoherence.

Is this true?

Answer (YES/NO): YES